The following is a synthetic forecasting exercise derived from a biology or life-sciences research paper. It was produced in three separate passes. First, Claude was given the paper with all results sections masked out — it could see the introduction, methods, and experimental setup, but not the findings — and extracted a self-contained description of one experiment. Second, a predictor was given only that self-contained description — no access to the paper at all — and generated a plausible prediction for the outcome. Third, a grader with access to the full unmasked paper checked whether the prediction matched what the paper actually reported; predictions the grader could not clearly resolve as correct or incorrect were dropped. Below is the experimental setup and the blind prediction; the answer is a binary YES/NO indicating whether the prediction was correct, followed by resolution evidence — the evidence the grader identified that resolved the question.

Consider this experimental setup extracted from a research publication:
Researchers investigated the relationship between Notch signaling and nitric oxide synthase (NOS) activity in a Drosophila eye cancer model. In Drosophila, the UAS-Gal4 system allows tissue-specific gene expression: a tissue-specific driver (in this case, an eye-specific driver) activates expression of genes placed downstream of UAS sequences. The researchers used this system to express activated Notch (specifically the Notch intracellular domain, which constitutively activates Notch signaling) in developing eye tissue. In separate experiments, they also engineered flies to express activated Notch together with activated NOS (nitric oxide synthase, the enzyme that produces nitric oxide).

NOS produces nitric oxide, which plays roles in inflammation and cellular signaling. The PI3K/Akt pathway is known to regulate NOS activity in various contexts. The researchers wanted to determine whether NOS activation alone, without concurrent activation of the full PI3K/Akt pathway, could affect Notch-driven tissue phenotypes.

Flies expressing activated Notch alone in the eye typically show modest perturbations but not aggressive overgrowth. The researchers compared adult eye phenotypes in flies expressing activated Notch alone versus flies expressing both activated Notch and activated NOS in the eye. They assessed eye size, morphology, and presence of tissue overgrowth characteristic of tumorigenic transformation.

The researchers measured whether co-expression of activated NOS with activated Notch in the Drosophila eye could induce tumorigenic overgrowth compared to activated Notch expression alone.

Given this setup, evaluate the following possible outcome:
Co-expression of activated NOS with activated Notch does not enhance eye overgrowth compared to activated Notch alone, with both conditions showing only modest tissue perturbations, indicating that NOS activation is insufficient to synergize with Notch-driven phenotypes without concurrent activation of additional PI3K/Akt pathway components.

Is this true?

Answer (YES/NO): NO